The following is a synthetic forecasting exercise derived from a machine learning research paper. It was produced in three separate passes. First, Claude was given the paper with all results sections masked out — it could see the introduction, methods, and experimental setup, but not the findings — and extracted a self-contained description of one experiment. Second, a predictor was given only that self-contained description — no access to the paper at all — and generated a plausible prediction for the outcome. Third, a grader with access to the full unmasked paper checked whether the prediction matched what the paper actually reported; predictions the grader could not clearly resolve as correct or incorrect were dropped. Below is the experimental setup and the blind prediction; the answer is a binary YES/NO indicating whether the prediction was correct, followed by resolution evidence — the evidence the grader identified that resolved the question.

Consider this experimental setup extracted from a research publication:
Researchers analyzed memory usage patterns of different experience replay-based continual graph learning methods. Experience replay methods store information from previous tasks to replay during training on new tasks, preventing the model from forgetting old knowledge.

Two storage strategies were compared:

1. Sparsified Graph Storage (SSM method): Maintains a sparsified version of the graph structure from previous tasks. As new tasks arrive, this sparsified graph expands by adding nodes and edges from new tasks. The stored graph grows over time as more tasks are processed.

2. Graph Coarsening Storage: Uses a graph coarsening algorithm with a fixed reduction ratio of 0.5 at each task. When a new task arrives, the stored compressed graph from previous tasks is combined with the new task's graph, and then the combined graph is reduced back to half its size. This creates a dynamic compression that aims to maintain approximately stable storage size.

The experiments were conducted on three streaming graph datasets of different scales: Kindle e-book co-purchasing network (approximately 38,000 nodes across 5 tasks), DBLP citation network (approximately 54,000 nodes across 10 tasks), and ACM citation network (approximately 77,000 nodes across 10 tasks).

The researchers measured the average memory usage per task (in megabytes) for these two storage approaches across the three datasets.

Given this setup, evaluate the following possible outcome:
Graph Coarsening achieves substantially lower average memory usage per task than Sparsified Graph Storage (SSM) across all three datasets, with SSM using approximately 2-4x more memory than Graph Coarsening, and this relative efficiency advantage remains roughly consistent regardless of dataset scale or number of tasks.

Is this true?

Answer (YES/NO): NO